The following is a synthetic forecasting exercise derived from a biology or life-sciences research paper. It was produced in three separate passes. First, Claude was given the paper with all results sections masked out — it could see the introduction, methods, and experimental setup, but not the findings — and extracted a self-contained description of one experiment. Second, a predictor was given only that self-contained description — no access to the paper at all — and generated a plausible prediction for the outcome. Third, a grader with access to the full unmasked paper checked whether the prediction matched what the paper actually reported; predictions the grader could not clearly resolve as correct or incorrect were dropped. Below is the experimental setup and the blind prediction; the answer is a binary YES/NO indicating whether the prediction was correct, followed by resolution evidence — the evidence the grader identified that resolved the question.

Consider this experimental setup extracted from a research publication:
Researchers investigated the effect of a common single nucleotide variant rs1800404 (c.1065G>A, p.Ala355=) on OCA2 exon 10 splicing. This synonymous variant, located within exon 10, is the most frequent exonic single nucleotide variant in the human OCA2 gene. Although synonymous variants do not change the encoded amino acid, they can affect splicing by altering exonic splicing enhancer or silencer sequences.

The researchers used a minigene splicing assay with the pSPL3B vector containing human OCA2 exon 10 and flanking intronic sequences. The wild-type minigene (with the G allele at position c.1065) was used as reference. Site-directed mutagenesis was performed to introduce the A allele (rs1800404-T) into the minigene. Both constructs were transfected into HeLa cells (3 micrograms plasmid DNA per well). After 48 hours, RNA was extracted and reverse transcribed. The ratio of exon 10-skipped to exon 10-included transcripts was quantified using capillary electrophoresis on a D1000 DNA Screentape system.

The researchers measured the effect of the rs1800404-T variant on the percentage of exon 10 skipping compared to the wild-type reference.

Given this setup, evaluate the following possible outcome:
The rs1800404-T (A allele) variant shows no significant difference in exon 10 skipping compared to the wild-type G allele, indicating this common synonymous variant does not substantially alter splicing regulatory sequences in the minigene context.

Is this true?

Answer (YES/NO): NO